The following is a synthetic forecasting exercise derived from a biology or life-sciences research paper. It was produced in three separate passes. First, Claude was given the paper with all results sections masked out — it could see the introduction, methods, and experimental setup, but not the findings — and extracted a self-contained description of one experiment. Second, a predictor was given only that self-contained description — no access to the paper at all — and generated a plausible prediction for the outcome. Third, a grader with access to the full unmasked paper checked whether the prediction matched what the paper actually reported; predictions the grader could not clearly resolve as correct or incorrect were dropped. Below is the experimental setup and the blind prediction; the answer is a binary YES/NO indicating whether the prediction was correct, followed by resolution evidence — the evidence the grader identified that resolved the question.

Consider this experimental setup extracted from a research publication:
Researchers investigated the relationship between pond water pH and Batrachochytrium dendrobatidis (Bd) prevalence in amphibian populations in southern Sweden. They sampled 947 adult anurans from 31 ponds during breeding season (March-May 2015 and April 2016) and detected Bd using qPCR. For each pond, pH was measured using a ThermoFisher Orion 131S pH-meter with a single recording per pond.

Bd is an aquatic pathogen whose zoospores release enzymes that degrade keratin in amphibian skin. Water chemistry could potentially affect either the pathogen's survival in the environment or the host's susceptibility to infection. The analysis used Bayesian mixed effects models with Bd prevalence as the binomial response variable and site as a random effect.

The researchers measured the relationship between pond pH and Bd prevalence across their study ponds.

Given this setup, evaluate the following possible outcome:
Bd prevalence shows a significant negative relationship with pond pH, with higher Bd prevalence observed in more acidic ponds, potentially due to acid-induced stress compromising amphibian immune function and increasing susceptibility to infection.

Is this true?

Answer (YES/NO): NO